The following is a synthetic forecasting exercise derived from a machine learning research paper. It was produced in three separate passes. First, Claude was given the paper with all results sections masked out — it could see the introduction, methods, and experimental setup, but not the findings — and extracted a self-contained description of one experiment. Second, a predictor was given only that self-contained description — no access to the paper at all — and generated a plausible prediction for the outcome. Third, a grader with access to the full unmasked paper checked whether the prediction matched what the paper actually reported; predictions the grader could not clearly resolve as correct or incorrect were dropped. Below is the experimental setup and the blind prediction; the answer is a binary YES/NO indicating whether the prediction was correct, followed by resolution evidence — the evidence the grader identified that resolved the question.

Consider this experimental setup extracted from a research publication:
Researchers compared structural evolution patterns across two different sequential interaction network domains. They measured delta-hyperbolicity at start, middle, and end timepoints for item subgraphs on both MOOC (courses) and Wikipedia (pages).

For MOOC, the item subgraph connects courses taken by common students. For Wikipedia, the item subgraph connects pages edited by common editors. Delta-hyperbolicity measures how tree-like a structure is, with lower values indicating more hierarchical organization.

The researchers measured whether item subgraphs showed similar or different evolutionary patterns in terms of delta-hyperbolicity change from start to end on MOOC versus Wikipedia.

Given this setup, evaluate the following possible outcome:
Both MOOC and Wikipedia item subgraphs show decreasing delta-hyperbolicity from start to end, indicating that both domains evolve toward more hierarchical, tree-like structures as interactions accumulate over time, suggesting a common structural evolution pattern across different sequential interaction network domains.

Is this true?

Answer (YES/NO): NO